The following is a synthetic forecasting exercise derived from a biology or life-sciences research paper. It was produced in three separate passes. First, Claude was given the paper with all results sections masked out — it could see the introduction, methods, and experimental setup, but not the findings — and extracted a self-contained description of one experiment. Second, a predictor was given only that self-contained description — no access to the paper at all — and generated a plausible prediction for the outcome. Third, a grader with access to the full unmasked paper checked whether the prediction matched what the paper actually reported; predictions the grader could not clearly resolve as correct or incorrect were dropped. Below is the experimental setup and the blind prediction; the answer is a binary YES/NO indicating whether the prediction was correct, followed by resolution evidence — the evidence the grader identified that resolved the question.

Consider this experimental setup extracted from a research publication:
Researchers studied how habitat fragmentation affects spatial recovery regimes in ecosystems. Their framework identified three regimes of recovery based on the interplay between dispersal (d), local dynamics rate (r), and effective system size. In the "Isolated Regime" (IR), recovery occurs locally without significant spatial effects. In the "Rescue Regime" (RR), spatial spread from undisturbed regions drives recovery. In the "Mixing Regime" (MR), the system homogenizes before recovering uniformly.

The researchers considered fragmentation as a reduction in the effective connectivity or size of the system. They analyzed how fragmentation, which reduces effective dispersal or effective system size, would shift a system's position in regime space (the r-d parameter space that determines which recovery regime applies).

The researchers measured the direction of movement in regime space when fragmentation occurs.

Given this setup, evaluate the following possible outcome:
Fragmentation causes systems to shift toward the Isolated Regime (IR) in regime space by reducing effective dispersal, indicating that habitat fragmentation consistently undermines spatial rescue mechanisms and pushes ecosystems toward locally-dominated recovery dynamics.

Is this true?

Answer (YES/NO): NO